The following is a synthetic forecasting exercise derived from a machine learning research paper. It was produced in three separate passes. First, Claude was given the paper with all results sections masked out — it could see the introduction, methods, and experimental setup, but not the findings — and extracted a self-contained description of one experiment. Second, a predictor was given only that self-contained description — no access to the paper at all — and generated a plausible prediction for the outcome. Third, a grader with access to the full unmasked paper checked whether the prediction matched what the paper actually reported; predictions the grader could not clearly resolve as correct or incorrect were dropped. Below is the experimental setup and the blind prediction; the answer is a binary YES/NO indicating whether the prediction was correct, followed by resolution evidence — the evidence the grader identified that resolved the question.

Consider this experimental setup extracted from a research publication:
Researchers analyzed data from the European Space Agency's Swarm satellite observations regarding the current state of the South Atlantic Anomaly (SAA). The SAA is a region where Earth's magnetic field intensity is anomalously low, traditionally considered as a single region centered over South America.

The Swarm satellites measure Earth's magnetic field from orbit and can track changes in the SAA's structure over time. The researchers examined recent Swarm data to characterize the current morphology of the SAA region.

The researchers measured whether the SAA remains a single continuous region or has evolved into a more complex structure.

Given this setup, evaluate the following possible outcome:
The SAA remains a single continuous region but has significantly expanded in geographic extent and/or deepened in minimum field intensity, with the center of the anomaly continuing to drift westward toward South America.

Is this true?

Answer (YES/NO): NO